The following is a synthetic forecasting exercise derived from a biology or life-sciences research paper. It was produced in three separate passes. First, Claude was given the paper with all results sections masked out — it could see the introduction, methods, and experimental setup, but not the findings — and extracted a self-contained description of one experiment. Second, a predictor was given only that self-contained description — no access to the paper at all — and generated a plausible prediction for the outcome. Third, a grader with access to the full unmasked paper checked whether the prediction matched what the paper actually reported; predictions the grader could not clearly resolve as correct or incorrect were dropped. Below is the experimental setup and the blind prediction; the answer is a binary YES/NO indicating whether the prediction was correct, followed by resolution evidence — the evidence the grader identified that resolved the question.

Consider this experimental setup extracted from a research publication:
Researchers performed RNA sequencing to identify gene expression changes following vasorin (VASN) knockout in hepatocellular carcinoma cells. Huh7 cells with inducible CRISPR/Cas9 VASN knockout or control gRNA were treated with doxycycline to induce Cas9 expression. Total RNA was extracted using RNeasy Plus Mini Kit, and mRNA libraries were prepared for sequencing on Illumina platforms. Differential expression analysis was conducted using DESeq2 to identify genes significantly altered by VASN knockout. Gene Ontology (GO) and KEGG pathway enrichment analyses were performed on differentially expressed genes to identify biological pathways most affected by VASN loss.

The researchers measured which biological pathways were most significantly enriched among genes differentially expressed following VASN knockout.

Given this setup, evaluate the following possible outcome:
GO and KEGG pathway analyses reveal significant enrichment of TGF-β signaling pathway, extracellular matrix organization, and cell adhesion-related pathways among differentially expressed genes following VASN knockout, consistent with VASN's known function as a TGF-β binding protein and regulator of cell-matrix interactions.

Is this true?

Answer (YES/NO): NO